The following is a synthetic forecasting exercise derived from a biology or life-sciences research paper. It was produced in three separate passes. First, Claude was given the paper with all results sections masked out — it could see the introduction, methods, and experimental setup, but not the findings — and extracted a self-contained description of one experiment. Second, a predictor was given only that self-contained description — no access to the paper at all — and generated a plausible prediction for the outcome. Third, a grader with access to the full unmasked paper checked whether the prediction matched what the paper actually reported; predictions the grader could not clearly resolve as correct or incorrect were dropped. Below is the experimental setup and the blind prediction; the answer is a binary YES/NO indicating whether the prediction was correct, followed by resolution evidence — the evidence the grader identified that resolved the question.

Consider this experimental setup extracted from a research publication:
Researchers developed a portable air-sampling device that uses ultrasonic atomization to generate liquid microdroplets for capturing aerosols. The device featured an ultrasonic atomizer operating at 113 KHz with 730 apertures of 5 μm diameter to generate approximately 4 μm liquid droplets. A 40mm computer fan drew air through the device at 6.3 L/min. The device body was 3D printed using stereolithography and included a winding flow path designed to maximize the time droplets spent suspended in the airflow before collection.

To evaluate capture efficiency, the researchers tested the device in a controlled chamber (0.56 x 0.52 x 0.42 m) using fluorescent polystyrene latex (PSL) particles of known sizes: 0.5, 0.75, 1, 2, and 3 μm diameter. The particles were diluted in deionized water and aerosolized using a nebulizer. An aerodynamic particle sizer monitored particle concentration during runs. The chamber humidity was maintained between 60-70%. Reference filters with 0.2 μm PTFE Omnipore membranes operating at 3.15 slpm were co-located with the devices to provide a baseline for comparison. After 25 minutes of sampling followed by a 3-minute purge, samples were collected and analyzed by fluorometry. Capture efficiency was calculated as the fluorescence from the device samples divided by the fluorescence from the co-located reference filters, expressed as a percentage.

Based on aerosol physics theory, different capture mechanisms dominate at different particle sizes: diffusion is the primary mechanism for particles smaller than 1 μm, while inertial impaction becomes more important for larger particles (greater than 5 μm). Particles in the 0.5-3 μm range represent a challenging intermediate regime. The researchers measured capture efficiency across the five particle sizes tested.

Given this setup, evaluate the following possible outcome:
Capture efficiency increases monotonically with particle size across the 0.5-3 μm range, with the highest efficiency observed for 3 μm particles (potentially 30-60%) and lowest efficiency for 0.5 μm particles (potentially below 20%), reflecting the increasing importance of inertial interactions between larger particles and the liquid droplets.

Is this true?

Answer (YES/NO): NO